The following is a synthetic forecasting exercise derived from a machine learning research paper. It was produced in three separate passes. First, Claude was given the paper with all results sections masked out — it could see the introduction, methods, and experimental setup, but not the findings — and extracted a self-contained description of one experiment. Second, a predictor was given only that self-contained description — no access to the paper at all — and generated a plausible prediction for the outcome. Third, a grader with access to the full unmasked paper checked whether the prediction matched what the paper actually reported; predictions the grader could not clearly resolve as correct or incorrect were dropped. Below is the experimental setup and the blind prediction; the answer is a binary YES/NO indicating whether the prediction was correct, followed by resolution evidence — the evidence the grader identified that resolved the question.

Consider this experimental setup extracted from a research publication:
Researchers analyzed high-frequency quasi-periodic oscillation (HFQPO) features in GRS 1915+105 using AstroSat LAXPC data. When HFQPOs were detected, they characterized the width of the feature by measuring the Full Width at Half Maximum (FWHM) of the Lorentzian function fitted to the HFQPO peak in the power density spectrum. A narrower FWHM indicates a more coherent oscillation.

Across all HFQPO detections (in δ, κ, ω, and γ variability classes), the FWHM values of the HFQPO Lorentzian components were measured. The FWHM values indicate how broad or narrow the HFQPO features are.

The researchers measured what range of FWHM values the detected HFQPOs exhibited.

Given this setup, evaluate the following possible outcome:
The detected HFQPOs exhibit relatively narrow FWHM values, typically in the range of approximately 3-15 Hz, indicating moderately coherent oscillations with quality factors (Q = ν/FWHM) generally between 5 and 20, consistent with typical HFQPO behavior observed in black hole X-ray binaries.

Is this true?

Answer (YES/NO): NO